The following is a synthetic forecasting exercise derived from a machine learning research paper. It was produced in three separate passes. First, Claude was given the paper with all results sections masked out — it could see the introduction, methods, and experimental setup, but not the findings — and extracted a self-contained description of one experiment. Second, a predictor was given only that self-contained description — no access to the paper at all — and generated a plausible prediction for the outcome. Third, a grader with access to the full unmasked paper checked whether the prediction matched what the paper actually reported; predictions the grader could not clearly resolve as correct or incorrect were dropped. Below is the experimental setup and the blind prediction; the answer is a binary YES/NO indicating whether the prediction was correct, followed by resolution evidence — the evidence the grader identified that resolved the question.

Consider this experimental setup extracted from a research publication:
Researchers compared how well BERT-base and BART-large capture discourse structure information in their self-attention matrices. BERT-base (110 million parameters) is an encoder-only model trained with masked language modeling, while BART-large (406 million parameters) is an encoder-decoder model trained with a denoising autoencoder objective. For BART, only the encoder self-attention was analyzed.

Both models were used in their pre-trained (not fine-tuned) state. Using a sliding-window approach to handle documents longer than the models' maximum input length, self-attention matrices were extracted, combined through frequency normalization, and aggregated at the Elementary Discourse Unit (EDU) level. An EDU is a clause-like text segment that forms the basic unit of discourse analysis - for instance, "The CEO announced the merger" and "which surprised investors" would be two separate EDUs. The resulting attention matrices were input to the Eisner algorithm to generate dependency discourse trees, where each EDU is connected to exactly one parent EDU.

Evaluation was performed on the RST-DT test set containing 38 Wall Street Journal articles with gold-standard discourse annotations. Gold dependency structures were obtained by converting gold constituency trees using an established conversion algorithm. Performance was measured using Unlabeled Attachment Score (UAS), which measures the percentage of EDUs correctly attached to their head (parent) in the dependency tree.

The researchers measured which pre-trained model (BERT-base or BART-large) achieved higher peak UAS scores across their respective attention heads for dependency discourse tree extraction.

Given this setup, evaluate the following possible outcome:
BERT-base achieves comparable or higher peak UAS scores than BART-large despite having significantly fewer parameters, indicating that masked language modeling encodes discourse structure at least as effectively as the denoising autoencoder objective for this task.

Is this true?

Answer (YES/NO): YES